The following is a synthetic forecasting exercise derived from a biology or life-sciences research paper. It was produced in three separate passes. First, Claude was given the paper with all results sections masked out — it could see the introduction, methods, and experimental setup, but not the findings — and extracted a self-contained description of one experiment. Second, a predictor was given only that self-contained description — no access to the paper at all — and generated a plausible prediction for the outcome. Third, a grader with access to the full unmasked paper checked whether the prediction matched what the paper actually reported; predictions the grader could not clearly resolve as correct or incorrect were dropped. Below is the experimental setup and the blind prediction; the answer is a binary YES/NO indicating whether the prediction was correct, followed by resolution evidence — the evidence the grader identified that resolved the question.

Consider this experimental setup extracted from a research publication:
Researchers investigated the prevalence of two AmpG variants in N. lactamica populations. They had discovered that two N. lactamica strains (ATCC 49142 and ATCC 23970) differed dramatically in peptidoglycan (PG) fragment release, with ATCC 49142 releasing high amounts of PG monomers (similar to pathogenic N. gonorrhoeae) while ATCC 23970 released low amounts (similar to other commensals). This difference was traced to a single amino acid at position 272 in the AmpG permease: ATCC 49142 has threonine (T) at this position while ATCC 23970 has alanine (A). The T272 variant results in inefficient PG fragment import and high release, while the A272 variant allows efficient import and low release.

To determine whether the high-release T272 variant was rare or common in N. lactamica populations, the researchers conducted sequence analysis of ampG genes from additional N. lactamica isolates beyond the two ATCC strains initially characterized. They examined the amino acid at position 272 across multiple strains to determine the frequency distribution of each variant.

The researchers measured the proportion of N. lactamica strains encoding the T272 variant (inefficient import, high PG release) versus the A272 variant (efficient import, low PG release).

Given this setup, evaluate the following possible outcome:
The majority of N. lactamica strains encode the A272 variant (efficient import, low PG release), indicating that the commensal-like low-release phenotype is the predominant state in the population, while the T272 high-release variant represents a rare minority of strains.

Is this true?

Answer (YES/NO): YES